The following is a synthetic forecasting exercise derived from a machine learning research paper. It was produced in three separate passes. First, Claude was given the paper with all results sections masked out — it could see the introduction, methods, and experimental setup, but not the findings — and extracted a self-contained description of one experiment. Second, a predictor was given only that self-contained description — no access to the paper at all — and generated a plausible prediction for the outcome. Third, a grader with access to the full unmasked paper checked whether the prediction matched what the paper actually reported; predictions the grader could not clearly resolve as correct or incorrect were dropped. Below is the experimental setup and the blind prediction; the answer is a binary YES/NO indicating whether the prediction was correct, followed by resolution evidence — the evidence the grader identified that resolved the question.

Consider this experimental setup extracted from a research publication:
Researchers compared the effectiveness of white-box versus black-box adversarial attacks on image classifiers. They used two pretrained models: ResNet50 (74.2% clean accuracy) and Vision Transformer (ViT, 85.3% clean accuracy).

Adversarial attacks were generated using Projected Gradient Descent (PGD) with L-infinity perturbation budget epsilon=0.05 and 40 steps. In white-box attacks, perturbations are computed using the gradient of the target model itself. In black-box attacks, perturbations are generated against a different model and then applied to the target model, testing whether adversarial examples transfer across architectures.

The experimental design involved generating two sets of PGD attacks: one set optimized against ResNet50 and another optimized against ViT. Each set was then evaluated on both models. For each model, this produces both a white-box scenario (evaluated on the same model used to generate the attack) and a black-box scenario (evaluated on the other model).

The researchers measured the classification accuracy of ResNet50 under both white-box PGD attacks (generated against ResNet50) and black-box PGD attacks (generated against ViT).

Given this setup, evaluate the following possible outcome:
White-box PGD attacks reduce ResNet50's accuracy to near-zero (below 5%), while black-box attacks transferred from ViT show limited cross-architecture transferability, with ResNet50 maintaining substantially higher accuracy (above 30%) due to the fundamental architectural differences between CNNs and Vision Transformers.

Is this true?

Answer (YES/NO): NO